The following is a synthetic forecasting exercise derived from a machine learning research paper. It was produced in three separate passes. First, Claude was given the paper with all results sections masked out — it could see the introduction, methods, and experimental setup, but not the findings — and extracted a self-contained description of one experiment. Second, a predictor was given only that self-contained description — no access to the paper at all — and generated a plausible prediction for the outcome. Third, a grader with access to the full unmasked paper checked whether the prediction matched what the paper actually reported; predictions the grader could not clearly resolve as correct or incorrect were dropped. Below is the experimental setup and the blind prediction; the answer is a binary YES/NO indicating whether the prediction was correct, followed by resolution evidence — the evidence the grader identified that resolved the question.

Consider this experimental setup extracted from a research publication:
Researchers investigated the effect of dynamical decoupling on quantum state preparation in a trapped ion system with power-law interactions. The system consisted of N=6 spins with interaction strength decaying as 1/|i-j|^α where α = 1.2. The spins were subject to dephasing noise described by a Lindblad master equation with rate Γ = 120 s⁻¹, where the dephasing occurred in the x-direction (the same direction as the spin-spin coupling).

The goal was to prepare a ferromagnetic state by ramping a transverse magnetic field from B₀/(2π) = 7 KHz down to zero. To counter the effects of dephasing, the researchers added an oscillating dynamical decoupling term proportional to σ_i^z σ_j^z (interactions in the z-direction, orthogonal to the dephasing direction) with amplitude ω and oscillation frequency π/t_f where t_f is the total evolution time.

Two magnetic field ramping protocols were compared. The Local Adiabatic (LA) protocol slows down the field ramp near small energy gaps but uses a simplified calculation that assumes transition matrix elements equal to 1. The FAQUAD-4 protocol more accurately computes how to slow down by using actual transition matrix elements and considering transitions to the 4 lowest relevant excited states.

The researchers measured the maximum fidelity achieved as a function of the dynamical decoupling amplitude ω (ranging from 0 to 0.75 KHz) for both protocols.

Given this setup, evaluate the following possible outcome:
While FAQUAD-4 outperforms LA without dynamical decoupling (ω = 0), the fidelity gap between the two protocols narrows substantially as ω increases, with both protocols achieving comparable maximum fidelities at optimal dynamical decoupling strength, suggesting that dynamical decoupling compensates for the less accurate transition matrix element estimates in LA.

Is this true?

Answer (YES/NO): NO